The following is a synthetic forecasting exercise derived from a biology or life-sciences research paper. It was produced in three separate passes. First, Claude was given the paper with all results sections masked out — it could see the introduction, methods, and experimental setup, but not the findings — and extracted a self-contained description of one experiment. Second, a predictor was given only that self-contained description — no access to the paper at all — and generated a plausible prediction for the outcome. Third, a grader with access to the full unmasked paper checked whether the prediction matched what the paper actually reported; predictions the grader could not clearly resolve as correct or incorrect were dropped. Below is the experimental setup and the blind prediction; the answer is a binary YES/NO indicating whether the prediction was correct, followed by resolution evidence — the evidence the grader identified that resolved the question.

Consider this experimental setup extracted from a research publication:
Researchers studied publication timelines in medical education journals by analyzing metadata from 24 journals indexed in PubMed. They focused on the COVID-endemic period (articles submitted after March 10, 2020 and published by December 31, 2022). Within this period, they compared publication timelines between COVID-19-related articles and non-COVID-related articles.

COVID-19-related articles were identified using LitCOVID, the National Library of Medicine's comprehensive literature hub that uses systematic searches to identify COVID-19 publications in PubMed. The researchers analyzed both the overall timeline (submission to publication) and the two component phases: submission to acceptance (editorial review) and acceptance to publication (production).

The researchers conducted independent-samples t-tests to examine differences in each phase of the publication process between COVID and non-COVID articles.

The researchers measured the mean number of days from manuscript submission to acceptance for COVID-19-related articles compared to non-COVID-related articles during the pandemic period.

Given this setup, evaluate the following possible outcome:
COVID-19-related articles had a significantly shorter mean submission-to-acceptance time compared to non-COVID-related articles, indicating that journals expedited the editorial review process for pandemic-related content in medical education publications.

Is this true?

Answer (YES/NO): YES